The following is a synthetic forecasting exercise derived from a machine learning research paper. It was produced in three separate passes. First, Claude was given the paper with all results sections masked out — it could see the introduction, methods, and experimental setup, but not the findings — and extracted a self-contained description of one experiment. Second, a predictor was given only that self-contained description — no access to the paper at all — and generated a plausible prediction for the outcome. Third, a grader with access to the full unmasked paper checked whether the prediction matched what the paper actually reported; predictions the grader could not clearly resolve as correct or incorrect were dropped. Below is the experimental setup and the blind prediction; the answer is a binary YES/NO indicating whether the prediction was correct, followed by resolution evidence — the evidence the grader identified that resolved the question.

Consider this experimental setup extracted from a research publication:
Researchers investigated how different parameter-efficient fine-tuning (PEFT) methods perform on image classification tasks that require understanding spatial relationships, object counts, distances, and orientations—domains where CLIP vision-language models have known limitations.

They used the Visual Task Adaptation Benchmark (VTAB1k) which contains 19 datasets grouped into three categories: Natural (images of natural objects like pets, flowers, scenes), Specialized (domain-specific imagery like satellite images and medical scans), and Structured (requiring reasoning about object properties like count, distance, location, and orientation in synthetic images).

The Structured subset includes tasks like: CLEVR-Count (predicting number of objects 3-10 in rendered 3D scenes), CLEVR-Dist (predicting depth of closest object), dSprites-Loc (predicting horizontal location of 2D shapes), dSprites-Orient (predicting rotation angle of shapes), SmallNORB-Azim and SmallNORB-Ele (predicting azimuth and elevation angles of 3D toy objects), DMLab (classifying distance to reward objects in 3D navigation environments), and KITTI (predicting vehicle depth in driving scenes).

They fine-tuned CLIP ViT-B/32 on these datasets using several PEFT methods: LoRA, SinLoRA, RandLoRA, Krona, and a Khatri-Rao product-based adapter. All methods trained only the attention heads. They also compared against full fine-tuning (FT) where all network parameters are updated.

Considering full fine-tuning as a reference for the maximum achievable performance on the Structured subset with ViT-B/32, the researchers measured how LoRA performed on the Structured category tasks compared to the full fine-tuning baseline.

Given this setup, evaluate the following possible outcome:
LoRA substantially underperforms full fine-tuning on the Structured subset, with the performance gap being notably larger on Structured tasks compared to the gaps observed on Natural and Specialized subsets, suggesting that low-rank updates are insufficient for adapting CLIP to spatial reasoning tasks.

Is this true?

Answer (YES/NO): YES